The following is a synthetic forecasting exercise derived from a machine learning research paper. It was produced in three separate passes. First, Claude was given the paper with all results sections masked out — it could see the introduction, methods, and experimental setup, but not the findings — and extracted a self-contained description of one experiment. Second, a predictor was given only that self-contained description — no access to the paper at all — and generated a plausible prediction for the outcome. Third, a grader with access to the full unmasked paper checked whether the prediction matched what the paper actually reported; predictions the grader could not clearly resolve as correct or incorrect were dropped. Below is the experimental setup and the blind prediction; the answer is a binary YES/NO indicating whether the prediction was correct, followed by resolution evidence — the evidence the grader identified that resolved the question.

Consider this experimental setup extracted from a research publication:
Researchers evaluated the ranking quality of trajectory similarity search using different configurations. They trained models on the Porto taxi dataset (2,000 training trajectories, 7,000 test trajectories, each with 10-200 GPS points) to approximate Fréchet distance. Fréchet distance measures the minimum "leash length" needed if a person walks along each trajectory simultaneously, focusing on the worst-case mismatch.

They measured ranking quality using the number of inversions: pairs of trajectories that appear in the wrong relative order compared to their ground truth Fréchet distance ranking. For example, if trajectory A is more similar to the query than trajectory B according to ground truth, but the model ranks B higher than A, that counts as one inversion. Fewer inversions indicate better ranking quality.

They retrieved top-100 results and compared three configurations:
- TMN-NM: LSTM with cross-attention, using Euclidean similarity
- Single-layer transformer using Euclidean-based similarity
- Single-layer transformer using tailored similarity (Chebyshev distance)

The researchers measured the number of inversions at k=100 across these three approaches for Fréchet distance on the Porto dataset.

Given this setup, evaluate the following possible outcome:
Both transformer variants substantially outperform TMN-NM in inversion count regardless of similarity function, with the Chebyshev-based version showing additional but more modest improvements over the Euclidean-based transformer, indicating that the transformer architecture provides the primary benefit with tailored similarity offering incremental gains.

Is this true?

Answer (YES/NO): NO